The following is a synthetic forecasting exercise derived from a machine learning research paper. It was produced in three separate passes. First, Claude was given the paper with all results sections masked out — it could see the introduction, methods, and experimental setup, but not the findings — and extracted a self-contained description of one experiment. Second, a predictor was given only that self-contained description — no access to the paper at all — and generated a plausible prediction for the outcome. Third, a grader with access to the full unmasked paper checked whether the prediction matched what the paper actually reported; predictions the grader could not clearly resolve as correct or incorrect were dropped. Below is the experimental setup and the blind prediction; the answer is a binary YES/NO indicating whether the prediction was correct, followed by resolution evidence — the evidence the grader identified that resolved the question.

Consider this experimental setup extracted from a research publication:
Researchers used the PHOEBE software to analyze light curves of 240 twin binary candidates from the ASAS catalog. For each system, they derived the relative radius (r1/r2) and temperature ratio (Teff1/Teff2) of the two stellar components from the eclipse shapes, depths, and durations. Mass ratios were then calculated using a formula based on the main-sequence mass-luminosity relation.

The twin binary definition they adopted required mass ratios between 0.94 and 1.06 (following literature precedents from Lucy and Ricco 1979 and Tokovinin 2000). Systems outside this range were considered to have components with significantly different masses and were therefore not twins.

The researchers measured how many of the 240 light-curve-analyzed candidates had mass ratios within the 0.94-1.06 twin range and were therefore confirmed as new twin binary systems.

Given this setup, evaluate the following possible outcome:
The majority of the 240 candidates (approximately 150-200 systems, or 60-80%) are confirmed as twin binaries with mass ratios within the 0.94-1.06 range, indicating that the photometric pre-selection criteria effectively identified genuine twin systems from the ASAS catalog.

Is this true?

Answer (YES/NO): NO